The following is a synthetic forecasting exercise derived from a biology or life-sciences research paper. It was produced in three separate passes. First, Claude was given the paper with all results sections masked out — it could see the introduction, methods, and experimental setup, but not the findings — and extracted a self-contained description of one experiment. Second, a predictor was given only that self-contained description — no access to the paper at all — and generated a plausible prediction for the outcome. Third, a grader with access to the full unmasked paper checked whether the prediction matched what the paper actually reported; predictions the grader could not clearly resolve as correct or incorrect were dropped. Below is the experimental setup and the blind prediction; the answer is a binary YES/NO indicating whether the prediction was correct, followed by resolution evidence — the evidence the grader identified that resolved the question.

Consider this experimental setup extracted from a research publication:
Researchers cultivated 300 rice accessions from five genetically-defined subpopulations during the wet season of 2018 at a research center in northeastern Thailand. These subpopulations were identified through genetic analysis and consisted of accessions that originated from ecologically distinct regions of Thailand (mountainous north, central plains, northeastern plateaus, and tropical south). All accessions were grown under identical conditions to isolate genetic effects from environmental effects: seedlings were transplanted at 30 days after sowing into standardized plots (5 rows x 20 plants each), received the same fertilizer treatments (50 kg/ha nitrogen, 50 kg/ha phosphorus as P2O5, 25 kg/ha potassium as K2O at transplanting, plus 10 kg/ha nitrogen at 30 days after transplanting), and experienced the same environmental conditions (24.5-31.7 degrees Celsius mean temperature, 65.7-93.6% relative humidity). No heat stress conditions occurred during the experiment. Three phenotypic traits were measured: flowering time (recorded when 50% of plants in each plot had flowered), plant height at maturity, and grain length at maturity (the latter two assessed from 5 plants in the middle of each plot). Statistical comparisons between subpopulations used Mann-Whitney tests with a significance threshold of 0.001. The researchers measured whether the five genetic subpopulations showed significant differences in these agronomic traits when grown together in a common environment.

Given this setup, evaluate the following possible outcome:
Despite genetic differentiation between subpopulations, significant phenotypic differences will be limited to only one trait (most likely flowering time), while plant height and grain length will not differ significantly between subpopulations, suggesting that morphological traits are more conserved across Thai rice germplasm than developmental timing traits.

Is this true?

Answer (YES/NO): NO